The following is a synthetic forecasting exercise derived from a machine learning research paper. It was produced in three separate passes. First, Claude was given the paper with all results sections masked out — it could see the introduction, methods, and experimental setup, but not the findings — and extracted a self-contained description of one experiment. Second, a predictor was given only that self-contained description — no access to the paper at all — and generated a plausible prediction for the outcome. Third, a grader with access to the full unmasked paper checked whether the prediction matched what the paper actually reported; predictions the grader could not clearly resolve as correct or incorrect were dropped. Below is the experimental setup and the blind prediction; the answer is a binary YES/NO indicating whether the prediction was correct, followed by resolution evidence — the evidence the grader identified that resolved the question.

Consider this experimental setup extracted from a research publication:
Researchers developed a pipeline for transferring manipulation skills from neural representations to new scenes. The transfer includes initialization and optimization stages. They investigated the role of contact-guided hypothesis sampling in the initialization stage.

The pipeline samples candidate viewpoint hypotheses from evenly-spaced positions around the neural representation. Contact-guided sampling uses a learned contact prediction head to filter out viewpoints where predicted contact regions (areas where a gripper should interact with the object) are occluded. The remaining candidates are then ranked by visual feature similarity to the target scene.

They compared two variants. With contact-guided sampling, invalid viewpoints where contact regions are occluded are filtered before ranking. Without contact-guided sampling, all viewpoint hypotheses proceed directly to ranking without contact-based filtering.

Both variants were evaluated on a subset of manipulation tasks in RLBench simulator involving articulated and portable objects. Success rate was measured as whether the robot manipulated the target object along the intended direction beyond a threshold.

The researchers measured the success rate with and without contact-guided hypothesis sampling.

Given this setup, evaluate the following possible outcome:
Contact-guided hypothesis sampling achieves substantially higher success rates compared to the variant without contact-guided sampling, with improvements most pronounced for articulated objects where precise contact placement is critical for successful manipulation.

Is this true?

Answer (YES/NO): NO